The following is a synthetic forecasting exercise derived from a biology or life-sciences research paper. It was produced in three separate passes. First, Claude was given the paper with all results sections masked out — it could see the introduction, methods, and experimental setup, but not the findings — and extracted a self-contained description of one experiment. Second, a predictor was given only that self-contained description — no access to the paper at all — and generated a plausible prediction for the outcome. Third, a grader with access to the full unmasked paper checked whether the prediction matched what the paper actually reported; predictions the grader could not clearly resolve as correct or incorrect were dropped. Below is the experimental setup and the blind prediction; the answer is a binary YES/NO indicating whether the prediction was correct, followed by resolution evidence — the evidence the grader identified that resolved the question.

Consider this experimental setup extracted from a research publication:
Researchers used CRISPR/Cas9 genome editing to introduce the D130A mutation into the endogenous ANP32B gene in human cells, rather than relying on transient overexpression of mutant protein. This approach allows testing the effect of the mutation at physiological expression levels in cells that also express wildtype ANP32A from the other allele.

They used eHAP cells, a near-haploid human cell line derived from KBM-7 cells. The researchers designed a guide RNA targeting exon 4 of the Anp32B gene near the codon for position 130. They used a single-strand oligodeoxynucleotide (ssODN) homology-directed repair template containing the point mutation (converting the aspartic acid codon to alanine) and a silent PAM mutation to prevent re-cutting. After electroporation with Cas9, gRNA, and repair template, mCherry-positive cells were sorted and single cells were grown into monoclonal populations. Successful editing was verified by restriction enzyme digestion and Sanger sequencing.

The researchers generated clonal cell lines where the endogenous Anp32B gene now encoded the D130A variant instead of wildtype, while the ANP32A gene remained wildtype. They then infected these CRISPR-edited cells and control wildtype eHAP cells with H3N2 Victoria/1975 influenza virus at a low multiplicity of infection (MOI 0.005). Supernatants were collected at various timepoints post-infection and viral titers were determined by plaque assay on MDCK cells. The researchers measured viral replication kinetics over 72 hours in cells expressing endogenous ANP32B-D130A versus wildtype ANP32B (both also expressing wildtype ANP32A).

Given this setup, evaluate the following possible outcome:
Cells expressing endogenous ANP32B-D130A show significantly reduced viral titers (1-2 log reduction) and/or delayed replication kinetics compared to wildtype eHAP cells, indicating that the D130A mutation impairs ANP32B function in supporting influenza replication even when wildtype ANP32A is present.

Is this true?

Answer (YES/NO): YES